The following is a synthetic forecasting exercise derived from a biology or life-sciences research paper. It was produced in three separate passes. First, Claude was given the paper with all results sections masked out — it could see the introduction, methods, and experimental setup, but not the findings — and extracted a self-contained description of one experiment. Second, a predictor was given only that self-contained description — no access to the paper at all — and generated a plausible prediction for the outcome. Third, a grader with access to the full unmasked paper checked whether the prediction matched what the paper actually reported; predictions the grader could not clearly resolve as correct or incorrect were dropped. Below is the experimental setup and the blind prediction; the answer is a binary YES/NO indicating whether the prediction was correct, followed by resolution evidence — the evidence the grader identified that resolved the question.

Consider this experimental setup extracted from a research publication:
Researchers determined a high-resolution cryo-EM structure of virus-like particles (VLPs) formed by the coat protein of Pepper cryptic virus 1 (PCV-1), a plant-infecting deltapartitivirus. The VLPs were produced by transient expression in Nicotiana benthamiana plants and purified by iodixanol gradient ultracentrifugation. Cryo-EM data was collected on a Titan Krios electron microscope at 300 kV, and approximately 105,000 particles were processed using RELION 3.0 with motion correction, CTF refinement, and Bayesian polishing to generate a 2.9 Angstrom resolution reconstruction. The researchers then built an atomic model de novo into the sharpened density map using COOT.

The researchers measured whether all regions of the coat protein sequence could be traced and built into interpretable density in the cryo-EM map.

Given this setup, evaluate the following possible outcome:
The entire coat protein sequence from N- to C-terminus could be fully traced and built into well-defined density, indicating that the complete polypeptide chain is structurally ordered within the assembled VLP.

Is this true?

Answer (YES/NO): NO